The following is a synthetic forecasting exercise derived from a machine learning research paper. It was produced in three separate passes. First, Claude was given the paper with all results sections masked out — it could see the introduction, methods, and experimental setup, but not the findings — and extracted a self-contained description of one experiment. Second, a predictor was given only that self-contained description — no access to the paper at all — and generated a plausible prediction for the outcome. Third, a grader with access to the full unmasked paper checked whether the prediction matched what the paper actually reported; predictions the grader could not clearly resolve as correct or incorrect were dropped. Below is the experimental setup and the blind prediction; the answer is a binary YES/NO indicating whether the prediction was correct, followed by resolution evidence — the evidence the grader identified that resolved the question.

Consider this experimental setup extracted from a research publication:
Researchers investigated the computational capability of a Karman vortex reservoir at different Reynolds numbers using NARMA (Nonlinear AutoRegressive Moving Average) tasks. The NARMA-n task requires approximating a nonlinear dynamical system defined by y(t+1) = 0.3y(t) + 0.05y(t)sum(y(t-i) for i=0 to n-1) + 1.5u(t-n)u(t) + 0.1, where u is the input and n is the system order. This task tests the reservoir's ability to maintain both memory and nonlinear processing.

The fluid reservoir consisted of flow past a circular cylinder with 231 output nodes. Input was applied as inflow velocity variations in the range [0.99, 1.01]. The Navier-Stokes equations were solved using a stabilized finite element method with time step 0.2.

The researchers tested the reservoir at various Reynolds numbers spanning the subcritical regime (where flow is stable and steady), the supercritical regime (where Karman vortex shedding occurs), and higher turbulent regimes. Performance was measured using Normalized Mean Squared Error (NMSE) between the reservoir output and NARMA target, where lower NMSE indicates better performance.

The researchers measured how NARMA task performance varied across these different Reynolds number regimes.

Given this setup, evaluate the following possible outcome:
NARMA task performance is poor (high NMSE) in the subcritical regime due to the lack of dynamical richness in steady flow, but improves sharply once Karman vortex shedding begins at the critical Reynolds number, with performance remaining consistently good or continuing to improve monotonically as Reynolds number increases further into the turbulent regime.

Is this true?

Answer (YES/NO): NO